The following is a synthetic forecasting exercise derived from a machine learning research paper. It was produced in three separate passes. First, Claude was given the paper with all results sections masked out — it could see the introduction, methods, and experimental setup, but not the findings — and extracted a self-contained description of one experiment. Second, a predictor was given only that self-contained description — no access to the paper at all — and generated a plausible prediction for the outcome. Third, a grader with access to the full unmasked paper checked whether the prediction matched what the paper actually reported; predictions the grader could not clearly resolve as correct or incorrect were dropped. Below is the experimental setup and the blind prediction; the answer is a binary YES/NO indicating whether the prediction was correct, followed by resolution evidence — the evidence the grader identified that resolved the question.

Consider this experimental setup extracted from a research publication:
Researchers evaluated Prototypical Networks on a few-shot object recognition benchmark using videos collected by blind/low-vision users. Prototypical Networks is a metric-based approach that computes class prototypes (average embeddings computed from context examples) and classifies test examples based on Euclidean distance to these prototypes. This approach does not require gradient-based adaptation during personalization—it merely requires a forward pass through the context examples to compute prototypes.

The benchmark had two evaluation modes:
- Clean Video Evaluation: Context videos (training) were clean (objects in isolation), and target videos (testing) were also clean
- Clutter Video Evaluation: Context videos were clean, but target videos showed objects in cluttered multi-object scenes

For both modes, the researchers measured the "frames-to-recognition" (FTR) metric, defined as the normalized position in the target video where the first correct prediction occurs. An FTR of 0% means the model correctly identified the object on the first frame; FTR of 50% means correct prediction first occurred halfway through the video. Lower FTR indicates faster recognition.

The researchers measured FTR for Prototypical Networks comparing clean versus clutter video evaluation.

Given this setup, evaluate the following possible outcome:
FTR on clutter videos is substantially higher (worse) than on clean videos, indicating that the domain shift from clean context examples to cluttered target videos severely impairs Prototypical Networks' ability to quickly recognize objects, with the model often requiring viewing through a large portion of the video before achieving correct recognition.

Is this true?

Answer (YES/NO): NO